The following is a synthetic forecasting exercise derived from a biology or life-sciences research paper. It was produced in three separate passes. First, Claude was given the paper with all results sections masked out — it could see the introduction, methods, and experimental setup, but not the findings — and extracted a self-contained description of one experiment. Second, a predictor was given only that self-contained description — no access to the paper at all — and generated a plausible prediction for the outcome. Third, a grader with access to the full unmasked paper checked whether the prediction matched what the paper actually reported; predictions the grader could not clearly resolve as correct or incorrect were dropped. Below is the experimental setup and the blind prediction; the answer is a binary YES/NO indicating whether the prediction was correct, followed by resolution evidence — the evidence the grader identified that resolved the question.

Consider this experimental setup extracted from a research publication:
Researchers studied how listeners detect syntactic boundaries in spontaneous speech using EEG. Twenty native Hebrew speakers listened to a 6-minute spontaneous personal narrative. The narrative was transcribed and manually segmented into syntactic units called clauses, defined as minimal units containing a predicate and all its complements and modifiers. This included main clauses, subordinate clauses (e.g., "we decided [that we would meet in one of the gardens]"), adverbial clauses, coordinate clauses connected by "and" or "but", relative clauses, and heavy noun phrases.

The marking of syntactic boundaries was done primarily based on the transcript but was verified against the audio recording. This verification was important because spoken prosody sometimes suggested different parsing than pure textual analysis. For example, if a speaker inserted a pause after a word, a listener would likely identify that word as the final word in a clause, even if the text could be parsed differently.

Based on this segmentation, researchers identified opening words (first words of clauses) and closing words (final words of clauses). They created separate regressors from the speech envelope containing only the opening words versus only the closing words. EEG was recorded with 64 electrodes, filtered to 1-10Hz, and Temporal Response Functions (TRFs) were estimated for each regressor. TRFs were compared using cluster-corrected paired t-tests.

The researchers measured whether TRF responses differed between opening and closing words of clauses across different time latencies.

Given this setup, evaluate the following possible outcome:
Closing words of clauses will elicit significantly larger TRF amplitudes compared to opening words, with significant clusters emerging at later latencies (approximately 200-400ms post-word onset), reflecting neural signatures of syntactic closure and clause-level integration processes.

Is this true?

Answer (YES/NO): NO